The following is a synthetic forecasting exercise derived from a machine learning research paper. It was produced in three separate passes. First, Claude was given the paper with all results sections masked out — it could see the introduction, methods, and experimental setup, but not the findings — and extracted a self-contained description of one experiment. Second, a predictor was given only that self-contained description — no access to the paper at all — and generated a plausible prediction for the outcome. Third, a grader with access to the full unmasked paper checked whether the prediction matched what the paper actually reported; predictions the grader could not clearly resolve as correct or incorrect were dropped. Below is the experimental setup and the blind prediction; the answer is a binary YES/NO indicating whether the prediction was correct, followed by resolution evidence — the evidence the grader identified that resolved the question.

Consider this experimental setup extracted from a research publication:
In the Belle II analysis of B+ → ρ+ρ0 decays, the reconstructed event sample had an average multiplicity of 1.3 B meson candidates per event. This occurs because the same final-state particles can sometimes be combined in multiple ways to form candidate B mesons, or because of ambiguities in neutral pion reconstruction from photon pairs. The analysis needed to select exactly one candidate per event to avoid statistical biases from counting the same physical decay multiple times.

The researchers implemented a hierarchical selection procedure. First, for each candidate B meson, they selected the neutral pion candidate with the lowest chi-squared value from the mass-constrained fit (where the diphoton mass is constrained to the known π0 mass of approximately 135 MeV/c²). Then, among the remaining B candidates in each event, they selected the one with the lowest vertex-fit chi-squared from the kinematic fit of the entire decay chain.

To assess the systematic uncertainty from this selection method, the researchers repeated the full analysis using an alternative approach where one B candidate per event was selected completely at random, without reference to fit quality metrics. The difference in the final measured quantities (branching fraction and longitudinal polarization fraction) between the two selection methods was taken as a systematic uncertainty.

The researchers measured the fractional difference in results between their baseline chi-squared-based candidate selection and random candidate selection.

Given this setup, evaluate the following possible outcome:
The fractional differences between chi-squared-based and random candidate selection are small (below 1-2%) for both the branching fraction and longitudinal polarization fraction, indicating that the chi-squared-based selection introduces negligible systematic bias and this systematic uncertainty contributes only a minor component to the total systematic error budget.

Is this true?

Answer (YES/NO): YES